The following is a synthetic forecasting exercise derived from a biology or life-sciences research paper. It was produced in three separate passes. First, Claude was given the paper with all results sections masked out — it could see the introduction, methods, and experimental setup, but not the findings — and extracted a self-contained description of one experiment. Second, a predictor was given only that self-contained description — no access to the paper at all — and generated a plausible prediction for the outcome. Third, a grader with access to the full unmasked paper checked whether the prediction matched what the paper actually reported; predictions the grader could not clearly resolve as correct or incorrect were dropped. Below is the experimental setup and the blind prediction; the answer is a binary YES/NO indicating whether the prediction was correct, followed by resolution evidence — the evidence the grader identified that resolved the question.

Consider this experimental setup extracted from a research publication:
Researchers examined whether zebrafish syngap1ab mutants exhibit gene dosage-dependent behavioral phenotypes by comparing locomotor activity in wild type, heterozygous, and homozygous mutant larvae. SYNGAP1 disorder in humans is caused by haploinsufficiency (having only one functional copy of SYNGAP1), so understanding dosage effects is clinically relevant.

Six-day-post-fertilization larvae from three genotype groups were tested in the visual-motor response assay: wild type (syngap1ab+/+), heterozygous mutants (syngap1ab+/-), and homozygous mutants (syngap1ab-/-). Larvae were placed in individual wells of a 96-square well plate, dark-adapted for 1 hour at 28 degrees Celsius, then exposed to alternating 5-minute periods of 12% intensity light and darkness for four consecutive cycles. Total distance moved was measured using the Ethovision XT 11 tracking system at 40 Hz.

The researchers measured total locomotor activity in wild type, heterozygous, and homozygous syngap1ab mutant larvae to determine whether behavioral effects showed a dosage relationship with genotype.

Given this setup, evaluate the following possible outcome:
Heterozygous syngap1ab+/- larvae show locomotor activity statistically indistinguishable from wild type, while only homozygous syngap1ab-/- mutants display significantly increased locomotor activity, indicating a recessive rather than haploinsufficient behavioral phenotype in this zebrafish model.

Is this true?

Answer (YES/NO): NO